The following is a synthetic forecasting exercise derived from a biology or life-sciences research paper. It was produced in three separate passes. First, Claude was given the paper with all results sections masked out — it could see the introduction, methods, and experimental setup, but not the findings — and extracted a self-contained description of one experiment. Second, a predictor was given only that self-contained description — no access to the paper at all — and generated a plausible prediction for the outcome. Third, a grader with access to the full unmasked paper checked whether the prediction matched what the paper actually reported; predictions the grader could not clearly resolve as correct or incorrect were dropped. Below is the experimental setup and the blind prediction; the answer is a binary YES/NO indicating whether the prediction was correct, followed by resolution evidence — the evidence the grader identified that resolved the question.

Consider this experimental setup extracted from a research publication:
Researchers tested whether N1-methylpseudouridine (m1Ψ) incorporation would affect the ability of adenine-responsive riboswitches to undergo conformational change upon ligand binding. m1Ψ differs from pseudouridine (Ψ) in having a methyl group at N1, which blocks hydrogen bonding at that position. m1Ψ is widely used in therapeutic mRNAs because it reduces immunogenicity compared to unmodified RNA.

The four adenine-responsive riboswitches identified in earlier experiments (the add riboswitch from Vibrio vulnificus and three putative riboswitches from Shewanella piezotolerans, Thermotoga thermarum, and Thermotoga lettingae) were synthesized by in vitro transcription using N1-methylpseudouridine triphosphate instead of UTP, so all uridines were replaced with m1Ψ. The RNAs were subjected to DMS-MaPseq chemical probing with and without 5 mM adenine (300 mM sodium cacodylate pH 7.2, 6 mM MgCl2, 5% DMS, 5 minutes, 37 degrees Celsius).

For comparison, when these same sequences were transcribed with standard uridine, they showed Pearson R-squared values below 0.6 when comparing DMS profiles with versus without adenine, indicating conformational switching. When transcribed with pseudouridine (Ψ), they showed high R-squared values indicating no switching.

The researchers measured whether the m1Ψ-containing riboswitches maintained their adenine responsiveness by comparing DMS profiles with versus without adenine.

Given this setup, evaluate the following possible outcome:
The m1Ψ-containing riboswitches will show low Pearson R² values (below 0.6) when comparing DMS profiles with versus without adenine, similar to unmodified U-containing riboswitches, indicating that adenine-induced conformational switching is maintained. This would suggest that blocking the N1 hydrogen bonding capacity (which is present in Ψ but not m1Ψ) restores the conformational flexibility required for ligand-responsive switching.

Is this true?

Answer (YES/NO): NO